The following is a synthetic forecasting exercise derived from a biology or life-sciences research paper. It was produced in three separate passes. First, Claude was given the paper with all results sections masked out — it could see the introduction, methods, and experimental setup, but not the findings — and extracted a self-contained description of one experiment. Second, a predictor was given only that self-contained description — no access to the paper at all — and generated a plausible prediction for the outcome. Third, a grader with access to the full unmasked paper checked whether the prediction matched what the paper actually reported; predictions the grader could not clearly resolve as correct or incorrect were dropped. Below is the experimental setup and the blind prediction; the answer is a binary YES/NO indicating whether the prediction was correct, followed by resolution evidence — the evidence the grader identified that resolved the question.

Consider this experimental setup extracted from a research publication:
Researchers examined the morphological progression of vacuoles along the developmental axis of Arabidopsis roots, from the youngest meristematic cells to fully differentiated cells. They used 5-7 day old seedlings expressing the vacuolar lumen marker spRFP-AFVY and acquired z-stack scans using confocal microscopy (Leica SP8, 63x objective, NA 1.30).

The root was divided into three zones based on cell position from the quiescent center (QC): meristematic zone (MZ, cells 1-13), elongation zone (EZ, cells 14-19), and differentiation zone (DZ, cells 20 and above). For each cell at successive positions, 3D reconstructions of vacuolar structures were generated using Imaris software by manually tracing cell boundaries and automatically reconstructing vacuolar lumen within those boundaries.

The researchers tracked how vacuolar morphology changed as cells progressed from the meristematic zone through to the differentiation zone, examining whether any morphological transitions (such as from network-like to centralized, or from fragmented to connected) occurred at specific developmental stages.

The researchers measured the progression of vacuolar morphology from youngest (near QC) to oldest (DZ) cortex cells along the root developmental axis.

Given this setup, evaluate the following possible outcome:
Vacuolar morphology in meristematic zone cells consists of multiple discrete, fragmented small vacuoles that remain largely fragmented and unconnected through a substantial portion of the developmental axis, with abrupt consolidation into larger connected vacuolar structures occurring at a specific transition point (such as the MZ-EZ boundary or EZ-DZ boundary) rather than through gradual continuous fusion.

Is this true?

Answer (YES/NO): NO